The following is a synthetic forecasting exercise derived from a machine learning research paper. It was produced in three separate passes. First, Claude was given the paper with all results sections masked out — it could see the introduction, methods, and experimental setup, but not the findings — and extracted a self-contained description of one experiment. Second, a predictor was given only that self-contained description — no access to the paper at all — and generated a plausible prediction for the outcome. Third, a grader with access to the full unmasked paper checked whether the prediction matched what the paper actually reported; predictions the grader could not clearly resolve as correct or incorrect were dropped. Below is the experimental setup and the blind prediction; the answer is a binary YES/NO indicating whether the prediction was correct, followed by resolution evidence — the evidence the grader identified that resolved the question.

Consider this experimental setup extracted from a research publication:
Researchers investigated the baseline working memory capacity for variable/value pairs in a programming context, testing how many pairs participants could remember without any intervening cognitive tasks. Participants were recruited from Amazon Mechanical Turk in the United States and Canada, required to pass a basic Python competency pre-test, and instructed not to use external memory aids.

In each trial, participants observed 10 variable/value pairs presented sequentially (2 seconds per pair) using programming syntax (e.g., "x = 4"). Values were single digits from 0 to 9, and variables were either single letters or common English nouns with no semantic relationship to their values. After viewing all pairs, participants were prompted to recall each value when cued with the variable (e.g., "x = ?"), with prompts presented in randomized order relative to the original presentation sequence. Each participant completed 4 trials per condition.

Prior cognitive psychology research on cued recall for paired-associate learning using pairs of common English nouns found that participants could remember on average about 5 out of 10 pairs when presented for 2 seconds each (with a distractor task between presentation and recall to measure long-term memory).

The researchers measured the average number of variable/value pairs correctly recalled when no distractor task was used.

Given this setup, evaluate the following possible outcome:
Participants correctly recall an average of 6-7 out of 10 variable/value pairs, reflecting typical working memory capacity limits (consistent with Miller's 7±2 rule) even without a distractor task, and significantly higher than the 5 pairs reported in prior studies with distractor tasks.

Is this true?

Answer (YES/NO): YES